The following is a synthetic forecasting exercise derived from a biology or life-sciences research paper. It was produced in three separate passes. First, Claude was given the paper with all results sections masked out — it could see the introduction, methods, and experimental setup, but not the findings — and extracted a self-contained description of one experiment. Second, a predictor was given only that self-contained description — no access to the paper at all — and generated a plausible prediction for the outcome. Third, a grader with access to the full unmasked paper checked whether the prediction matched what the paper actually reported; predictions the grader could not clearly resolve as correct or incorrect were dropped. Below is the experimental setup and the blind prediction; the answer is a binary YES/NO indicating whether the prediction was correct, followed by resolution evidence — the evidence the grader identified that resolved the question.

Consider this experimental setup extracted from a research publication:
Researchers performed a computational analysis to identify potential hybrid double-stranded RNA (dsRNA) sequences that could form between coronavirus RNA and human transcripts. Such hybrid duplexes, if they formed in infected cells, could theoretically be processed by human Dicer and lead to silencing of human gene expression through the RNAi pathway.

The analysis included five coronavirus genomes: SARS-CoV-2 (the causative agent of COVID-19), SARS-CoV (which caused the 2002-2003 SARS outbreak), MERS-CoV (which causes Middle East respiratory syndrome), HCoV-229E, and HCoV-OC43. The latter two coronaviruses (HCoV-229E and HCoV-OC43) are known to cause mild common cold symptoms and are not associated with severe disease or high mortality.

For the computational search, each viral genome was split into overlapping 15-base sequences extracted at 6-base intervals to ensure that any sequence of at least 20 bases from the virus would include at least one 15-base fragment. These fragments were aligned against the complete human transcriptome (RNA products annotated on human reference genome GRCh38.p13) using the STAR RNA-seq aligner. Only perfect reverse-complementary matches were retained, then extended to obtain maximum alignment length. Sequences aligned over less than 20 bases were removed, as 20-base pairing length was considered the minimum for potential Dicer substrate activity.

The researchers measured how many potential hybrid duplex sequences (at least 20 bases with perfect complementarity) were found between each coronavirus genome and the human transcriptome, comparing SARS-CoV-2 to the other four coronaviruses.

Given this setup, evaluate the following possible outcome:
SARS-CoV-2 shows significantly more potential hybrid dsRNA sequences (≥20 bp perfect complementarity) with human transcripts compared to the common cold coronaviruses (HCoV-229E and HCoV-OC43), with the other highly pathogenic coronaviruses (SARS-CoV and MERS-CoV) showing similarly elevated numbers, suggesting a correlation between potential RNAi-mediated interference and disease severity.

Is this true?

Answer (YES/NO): NO